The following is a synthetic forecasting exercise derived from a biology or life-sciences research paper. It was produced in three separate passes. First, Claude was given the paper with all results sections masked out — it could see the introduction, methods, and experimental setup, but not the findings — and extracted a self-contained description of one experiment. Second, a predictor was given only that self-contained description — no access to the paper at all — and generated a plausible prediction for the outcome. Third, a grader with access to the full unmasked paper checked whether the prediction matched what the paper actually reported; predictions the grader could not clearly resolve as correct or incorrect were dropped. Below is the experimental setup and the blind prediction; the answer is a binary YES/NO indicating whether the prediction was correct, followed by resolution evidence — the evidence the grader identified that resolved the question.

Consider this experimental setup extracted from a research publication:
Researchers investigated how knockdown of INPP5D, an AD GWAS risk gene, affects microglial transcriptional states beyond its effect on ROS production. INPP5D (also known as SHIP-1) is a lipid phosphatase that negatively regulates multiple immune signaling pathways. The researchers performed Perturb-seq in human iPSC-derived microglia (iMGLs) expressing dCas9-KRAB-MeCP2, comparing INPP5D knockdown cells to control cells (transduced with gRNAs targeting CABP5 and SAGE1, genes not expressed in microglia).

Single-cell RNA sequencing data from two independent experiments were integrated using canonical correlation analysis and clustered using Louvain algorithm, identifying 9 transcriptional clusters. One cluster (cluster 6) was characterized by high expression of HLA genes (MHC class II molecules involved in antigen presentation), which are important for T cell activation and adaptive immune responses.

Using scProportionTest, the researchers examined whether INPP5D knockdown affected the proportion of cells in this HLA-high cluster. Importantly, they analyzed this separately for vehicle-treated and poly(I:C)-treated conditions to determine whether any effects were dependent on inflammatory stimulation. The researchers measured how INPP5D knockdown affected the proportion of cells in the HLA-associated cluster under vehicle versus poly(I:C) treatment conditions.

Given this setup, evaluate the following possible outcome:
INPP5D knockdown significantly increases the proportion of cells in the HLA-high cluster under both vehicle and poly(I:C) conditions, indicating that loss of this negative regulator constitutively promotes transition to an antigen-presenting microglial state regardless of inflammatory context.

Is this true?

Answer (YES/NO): YES